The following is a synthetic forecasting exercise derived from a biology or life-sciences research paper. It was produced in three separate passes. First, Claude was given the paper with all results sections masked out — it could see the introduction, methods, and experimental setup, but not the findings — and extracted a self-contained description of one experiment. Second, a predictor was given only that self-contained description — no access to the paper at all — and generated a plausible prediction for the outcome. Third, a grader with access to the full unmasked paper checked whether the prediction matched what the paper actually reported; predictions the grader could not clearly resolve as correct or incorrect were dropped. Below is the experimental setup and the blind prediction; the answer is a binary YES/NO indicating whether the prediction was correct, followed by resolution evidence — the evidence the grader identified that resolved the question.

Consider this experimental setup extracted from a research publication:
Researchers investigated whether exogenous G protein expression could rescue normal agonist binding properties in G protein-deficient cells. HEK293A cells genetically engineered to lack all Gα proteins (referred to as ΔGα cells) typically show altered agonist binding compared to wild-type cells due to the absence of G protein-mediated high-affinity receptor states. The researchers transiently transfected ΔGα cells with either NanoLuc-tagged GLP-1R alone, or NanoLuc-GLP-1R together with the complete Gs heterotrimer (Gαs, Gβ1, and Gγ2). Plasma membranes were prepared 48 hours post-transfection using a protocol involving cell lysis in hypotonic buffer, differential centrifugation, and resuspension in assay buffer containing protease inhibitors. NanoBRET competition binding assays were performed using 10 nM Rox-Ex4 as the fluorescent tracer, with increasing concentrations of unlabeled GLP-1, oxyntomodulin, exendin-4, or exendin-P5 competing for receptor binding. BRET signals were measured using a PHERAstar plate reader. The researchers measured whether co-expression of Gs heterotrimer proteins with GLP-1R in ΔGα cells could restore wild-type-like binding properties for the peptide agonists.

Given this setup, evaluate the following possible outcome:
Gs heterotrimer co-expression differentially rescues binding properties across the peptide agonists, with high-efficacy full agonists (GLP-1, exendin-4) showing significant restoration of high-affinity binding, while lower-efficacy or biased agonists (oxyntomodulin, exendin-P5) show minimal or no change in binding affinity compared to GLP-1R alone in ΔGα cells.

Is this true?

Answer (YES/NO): NO